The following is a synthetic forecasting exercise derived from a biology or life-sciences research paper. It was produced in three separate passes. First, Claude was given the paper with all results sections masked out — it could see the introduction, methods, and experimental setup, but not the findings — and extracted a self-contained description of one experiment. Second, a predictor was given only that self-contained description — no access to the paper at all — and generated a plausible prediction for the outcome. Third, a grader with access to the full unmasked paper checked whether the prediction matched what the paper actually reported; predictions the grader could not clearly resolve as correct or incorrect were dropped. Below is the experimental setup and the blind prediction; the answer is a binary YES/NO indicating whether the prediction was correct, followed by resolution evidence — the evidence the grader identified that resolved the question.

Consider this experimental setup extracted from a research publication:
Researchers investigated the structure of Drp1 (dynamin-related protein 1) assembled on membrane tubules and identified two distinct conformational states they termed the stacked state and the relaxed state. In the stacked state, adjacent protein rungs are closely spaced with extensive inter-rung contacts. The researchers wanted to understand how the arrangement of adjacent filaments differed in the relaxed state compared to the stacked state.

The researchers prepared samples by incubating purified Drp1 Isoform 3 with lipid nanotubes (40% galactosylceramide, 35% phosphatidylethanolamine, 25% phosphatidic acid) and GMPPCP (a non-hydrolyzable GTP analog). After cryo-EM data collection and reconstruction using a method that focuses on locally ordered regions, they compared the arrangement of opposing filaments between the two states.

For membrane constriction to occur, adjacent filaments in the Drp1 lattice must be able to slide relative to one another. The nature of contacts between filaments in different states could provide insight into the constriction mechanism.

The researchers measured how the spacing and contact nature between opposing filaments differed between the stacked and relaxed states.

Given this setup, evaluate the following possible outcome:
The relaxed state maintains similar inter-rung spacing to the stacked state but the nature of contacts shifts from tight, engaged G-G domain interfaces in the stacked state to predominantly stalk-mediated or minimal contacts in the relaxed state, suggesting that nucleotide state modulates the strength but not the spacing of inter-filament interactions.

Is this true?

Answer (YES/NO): NO